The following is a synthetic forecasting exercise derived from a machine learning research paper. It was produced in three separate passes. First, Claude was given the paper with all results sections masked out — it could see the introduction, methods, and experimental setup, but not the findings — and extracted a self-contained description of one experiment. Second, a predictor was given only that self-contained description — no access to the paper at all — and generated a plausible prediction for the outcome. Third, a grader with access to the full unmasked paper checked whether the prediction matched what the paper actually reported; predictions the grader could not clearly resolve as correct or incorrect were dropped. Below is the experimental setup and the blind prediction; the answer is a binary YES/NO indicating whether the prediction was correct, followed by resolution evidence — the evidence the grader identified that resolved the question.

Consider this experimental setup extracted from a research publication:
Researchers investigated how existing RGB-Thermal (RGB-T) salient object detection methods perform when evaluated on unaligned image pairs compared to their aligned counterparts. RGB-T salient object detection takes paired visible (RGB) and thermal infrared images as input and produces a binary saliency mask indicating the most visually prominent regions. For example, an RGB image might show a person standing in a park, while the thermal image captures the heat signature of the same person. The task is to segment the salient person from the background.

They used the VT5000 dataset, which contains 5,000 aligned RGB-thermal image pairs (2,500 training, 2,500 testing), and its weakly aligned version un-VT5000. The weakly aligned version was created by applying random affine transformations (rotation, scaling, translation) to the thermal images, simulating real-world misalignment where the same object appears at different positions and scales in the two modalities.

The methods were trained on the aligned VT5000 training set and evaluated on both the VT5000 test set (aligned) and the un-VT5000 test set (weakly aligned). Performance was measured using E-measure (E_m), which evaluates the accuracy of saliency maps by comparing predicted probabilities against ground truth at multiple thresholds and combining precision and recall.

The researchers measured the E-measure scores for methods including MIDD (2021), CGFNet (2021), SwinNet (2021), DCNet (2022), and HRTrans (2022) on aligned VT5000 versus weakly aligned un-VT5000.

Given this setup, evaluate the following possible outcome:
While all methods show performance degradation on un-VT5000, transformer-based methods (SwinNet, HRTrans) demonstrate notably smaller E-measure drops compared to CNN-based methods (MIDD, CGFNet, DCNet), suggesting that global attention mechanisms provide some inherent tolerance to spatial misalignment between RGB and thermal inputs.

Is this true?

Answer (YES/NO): NO